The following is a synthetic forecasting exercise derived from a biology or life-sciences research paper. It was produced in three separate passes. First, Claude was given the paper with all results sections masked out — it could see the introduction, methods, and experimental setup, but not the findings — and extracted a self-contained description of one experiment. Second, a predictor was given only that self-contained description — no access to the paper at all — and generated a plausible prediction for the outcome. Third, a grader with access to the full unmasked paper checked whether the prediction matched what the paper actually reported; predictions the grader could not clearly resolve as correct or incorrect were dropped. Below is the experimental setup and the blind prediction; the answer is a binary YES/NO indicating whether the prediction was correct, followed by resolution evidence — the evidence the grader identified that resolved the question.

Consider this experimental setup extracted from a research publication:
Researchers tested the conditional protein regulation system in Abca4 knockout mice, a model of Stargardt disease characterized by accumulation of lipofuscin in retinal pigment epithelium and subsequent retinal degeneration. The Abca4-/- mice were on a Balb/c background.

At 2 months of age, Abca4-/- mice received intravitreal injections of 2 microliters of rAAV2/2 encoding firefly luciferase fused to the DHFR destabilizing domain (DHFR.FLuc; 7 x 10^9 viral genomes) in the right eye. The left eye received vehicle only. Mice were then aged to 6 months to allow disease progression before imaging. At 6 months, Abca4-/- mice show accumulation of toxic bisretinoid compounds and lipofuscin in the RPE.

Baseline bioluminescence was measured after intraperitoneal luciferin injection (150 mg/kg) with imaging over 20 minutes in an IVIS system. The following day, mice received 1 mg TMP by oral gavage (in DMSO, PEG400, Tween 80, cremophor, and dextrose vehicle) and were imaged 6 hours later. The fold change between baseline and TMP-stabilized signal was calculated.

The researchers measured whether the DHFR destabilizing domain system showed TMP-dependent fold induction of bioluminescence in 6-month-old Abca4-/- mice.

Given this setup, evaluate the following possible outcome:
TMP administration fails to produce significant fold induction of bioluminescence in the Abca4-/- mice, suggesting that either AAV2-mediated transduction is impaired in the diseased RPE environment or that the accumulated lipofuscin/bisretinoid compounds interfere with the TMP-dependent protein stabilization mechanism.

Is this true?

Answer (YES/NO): NO